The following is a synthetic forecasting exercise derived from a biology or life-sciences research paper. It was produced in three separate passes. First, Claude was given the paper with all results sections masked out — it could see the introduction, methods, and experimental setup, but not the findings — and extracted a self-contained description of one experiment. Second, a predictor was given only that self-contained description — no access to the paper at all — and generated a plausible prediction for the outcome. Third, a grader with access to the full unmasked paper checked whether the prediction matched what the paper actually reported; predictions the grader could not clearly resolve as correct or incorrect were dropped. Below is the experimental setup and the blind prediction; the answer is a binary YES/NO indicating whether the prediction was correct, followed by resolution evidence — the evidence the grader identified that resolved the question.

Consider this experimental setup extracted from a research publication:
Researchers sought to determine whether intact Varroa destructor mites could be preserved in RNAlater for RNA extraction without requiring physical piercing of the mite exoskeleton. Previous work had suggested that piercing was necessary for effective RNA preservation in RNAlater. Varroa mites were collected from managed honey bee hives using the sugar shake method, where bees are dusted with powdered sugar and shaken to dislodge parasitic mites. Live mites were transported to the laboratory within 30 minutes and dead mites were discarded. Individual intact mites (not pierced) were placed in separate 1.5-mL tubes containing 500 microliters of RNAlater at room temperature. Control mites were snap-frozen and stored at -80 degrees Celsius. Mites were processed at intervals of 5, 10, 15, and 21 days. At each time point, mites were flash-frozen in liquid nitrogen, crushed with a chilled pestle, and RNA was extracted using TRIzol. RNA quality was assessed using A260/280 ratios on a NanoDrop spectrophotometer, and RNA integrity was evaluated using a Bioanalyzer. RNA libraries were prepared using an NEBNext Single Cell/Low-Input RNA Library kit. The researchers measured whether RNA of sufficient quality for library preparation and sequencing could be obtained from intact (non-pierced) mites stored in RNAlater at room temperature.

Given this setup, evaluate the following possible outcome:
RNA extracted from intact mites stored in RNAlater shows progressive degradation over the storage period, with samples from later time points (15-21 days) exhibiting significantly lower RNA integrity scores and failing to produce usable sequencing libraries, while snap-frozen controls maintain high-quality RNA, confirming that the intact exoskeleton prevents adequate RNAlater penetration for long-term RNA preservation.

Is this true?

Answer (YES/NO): YES